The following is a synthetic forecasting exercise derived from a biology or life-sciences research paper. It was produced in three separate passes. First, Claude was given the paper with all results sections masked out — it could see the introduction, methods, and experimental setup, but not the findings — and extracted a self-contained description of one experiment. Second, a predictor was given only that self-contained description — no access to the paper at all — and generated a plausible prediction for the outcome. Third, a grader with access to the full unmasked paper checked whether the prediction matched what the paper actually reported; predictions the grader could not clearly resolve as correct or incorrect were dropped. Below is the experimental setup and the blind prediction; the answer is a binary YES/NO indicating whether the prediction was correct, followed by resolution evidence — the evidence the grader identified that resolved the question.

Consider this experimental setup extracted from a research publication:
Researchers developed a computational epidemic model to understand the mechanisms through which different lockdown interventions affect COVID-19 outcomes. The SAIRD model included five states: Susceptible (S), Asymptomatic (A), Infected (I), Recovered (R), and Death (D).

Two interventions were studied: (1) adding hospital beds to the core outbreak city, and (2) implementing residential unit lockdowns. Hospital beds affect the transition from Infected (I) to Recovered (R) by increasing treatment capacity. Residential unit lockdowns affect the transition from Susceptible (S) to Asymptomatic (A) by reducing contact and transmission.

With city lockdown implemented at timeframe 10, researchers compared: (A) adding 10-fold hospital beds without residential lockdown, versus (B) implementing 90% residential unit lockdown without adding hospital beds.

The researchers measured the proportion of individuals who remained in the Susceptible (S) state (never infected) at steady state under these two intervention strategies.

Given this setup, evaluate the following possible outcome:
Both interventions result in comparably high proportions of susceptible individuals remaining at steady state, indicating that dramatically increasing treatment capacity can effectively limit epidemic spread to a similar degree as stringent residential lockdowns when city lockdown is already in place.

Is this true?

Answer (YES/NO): NO